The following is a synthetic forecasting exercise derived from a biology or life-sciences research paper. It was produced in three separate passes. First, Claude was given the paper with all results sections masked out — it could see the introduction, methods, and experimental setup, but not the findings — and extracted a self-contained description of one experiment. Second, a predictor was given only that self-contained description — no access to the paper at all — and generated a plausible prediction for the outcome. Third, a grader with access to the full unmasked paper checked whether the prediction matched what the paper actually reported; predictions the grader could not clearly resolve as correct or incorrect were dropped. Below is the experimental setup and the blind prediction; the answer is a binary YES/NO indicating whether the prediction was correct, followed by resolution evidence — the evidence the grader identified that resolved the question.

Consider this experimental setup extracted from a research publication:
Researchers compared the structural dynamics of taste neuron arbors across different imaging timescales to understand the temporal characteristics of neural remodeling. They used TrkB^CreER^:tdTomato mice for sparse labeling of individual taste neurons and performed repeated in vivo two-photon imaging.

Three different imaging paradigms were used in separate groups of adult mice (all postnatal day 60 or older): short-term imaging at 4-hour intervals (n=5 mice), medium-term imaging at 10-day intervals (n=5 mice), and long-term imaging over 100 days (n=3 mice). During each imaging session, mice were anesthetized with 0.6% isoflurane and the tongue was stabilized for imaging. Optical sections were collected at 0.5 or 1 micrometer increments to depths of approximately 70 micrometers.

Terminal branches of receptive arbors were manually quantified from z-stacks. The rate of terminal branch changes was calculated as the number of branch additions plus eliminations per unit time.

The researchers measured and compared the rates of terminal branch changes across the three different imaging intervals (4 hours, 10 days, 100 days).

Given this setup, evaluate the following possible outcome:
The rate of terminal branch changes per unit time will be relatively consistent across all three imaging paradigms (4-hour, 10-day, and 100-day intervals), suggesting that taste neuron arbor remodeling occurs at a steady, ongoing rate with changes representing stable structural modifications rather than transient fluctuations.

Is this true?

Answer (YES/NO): NO